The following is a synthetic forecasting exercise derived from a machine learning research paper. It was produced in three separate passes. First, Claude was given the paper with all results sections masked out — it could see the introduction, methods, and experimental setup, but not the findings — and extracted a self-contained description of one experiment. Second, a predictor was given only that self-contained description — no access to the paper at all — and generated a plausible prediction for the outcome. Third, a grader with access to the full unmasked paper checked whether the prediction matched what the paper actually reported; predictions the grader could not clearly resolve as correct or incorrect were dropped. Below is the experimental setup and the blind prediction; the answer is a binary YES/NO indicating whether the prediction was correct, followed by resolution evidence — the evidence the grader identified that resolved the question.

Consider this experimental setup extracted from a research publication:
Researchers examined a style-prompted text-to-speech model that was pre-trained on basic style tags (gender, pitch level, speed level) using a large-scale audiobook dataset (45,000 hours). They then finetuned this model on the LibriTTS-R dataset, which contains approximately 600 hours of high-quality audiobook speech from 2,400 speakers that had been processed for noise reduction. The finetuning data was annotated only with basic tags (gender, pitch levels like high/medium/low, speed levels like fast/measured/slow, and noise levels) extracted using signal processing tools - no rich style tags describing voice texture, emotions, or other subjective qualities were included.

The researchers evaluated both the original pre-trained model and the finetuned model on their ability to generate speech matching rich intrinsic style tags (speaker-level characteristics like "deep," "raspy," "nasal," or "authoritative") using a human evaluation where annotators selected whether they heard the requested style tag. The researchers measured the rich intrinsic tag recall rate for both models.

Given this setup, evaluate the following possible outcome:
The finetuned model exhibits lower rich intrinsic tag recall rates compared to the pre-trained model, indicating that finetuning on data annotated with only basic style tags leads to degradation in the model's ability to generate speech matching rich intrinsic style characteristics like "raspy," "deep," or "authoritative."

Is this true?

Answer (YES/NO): NO